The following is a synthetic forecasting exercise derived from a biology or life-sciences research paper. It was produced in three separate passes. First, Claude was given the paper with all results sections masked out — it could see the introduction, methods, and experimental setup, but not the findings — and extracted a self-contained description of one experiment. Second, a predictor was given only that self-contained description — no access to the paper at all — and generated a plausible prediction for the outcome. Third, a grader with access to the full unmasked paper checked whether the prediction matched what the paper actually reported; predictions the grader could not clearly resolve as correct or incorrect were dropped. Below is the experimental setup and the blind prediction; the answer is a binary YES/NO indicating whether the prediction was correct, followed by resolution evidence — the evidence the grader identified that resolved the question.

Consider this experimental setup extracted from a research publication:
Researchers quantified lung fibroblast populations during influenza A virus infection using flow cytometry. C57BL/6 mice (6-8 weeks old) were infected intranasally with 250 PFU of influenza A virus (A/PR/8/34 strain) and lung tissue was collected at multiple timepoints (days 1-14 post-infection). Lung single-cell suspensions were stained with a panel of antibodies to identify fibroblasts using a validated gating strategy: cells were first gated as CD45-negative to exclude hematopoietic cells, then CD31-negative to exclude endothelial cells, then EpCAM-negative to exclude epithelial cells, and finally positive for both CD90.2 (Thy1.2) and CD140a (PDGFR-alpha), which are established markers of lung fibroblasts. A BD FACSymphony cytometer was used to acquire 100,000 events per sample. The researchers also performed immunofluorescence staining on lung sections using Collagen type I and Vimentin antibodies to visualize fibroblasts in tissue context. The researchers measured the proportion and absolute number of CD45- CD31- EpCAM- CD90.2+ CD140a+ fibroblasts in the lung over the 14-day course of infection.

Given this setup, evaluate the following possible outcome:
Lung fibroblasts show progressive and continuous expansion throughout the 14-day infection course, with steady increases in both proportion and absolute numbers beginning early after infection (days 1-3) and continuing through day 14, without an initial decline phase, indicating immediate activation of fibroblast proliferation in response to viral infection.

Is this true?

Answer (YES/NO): NO